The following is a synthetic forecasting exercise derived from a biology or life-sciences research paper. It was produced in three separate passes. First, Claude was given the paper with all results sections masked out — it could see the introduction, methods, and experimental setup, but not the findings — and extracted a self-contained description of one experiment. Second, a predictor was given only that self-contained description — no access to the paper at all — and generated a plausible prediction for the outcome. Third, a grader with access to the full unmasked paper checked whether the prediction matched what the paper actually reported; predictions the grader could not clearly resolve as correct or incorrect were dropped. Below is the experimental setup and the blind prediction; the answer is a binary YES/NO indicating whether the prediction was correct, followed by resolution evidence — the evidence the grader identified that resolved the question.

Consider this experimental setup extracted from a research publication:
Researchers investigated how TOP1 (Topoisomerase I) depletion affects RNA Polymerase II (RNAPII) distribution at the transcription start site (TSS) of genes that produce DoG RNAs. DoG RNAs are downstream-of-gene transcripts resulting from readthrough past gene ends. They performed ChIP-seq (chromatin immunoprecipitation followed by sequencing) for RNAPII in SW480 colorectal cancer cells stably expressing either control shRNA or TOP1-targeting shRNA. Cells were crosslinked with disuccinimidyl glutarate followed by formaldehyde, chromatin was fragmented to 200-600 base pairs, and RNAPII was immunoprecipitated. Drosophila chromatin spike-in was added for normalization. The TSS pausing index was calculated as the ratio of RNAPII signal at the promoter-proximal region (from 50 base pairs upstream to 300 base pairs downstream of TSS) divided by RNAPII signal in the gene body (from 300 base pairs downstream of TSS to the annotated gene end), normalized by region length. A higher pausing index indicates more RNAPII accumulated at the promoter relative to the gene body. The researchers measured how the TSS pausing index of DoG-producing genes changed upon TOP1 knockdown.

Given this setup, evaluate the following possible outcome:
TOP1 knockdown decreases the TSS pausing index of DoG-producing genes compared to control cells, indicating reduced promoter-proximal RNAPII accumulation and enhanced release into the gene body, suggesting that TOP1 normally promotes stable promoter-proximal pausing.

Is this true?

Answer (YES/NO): NO